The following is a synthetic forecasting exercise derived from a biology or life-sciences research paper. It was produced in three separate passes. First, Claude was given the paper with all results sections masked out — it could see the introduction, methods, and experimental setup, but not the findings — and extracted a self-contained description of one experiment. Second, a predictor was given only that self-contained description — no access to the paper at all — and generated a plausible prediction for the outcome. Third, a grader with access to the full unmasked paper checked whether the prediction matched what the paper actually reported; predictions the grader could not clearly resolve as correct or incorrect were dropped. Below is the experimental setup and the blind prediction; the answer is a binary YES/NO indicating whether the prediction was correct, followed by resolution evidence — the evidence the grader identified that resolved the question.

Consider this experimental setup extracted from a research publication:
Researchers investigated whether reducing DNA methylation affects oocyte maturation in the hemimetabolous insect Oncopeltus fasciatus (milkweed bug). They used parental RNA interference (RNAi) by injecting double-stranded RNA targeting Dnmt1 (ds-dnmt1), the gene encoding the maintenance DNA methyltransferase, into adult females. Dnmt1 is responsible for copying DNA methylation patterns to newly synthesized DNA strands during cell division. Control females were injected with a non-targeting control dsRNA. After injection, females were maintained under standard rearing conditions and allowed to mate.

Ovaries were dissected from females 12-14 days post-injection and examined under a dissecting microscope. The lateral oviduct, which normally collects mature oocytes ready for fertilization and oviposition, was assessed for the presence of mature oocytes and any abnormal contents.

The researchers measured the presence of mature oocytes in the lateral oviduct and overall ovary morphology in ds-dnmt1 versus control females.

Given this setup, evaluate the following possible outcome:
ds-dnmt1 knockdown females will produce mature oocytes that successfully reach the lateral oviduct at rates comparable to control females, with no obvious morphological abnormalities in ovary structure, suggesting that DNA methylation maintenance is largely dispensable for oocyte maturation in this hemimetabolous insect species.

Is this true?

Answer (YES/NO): NO